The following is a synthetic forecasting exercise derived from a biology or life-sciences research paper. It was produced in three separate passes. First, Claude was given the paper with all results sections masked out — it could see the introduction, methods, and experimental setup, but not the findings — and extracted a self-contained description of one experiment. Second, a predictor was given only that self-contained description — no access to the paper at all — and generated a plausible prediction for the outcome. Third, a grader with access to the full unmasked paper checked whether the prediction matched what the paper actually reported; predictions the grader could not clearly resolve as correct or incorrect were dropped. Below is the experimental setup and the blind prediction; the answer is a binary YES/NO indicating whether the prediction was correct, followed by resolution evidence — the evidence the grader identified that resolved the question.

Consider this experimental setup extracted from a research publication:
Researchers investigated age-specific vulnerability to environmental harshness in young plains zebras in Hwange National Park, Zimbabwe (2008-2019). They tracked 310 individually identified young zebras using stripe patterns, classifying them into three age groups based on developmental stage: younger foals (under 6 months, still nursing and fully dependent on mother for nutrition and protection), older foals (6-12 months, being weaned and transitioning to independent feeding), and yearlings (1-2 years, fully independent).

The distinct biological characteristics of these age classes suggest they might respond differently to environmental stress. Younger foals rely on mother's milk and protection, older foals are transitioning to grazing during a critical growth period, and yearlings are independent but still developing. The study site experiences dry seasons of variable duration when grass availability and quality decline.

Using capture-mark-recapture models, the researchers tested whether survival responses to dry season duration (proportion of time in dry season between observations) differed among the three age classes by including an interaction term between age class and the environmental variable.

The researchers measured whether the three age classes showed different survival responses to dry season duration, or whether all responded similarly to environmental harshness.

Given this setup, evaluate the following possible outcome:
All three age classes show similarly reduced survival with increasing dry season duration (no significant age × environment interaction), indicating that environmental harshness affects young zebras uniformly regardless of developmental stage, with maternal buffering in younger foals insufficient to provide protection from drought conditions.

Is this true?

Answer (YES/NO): NO